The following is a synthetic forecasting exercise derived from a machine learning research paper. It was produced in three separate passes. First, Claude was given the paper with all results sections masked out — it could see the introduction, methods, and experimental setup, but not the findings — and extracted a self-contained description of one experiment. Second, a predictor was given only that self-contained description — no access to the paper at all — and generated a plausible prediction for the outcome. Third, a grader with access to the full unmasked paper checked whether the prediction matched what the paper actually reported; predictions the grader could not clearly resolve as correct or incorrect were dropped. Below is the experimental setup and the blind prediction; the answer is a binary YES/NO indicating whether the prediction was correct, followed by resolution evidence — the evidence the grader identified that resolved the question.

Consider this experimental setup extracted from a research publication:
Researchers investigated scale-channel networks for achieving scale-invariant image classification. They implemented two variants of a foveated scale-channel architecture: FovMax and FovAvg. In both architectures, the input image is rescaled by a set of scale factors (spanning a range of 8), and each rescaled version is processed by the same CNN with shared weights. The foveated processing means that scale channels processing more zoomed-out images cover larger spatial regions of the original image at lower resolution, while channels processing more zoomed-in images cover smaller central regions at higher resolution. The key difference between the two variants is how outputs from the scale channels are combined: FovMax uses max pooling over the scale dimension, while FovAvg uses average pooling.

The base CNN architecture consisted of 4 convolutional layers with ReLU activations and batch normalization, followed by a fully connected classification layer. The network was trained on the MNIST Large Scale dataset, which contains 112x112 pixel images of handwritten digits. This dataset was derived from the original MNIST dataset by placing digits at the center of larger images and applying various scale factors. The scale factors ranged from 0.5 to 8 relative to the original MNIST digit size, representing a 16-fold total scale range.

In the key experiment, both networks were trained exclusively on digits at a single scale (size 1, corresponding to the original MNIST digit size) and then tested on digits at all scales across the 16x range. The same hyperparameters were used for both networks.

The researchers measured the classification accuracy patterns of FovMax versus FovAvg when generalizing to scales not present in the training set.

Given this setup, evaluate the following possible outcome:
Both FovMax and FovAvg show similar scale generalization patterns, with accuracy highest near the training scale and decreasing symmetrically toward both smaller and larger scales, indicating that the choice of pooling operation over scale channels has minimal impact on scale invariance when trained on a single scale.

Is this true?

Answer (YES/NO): NO